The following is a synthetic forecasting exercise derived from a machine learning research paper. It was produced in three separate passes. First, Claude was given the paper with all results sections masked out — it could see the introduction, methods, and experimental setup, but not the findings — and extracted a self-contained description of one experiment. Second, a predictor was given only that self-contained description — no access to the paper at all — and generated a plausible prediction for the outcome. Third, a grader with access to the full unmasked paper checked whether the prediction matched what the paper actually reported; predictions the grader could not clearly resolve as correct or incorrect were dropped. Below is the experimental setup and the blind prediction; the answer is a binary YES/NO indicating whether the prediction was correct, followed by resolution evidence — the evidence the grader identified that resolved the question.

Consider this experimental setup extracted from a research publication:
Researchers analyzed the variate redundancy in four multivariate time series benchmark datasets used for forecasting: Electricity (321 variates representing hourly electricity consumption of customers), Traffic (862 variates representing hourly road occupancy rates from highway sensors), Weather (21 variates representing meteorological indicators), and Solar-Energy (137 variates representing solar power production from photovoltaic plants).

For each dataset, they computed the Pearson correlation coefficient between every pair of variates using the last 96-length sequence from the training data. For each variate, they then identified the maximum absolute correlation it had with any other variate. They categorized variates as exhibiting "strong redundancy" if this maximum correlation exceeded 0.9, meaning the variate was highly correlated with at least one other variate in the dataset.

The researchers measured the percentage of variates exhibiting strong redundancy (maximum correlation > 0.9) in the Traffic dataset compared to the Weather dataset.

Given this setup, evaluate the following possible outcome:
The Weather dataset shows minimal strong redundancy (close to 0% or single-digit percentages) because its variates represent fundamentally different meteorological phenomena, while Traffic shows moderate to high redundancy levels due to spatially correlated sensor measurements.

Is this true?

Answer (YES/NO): NO